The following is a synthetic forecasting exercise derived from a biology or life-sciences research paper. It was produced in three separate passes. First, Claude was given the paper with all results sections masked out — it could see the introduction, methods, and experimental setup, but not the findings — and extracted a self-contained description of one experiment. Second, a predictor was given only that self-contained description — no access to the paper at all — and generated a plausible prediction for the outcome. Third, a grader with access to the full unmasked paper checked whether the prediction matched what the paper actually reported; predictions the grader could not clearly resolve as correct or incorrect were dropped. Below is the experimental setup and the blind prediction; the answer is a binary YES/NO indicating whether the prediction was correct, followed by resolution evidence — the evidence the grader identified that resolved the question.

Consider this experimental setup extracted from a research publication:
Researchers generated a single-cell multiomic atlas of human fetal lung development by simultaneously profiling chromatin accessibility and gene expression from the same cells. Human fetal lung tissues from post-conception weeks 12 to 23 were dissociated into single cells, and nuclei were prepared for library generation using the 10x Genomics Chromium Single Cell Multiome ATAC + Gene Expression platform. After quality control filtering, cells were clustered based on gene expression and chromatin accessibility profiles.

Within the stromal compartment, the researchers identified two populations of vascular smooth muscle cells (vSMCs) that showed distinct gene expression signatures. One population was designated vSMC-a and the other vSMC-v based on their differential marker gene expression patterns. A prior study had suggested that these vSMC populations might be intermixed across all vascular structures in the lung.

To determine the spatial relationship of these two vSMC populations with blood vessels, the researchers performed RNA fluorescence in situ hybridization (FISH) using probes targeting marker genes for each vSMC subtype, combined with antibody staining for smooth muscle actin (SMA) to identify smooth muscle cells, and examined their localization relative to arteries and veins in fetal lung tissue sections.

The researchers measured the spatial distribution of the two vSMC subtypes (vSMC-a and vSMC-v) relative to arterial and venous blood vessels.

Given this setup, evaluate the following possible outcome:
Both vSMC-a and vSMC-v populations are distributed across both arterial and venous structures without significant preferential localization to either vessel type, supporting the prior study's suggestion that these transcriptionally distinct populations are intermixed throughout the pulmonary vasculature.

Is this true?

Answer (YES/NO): NO